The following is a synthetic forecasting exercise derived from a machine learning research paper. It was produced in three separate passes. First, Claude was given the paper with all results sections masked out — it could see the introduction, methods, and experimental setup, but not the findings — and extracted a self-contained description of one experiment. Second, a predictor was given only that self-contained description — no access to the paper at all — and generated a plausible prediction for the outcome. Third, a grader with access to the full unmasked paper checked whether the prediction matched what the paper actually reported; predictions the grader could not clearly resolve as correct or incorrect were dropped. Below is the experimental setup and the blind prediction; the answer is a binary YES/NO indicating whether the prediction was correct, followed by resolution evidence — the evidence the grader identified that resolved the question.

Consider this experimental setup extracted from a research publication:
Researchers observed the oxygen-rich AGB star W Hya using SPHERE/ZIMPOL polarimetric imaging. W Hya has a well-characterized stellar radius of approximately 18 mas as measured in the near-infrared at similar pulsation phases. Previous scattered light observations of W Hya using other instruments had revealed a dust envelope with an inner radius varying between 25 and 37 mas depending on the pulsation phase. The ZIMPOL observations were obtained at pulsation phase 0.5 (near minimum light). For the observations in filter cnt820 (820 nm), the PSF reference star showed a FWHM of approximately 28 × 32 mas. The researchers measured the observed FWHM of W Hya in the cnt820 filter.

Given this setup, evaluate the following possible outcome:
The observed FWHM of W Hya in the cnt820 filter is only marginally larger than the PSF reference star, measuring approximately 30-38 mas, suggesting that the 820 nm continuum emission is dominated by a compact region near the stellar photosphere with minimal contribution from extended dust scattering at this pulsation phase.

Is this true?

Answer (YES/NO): NO